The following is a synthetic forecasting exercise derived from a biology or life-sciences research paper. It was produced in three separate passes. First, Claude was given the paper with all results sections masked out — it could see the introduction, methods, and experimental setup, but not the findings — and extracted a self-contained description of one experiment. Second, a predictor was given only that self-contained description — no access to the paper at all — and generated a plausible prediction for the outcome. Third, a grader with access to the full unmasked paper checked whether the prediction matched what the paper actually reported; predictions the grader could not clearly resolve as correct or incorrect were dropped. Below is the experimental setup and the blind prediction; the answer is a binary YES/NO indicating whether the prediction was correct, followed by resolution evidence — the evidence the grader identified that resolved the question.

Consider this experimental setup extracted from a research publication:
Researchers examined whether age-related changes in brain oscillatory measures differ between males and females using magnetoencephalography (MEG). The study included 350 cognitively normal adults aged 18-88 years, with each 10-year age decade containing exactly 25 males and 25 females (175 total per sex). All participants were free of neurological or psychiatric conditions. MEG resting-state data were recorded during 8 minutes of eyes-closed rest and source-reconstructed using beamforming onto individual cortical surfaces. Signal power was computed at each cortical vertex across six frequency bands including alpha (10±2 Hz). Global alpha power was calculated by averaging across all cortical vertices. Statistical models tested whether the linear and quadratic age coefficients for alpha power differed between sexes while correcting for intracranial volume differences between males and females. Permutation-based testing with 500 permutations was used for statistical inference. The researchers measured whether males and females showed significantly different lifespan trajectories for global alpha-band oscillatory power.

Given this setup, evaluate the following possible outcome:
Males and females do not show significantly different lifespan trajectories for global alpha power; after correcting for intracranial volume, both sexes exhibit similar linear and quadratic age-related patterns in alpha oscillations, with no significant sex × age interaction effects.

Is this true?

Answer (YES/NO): YES